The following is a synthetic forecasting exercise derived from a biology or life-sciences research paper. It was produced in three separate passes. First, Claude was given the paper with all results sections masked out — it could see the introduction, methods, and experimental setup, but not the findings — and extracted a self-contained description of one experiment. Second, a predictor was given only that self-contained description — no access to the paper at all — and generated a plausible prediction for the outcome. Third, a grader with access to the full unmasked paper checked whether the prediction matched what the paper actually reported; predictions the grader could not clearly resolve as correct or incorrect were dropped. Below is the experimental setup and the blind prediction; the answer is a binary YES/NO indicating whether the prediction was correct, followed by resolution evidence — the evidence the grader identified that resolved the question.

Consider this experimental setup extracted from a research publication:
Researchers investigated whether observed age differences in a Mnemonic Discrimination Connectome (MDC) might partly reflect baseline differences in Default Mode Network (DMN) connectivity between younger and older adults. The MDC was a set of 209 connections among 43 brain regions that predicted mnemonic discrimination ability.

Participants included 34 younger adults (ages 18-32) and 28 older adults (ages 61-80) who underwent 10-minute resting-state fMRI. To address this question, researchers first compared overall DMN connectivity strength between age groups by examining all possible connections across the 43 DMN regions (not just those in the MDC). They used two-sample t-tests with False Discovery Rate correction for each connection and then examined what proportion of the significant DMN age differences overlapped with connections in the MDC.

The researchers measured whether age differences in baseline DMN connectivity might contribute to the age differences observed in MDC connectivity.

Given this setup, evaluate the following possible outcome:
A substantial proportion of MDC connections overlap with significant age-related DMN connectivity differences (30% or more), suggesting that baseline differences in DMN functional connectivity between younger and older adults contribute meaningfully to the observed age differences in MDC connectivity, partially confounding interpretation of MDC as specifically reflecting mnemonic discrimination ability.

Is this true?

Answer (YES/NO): NO